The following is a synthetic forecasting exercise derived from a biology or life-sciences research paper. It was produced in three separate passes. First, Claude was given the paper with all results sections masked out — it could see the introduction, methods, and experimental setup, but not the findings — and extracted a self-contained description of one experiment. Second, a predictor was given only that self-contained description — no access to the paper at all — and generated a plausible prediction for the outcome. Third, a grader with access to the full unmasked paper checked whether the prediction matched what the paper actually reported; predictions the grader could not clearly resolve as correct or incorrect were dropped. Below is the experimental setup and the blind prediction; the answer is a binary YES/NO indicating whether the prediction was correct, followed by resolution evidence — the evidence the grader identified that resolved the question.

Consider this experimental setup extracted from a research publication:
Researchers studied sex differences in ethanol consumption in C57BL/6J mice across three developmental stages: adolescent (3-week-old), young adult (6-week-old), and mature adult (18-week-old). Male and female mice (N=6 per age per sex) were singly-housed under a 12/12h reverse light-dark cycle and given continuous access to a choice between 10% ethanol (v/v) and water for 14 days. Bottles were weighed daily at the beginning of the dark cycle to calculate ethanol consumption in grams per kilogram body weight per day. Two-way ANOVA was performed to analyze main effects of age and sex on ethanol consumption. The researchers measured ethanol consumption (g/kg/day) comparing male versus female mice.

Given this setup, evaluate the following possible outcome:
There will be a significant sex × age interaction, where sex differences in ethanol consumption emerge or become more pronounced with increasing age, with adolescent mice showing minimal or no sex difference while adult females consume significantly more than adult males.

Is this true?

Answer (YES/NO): NO